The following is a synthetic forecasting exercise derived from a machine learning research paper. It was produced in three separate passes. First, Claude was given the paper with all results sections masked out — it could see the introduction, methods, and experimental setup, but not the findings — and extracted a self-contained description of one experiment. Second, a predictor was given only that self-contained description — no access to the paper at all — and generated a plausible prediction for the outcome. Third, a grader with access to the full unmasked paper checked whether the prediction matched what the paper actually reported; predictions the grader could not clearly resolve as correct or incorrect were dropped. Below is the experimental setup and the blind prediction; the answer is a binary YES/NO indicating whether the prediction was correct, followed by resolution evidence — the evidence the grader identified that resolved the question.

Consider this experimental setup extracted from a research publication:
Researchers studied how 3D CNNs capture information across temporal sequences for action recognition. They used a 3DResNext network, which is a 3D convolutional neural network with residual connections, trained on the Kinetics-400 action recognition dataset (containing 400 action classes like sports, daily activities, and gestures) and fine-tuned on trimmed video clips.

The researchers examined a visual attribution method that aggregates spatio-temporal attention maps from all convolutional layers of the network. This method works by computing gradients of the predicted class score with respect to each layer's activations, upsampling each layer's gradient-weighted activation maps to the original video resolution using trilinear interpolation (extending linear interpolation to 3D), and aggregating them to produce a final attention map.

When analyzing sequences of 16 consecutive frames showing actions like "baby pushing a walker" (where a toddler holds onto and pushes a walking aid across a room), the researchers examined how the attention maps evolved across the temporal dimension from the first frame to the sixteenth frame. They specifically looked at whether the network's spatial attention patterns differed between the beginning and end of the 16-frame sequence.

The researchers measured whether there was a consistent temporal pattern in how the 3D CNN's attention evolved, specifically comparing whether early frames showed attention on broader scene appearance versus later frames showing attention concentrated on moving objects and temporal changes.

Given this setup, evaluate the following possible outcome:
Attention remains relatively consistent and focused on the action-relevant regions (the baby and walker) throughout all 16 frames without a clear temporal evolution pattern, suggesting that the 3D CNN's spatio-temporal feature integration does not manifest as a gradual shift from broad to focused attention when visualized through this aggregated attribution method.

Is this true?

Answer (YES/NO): NO